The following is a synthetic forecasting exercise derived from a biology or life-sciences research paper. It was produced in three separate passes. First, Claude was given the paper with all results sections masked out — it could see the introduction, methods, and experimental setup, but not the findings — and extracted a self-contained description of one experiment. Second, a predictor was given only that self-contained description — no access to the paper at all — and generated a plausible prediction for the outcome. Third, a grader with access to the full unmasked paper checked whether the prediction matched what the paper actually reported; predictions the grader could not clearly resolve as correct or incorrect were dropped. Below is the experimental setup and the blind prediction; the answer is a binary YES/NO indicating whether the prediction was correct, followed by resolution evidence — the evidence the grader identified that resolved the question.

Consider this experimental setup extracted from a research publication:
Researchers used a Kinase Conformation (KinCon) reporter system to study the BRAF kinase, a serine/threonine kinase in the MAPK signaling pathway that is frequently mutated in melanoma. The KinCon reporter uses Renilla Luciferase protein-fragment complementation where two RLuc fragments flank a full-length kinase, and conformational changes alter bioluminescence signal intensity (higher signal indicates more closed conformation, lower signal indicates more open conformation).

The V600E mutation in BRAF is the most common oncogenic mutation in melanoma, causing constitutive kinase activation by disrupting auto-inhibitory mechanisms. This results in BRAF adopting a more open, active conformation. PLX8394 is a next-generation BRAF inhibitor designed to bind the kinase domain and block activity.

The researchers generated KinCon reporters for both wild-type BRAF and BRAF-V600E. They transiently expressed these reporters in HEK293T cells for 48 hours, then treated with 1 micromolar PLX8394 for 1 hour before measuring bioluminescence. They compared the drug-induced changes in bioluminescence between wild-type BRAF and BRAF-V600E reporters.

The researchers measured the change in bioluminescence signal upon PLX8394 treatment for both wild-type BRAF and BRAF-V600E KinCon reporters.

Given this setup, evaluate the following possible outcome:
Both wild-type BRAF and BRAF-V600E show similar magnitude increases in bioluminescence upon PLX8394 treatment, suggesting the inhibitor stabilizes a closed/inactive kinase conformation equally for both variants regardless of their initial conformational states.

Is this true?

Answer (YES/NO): NO